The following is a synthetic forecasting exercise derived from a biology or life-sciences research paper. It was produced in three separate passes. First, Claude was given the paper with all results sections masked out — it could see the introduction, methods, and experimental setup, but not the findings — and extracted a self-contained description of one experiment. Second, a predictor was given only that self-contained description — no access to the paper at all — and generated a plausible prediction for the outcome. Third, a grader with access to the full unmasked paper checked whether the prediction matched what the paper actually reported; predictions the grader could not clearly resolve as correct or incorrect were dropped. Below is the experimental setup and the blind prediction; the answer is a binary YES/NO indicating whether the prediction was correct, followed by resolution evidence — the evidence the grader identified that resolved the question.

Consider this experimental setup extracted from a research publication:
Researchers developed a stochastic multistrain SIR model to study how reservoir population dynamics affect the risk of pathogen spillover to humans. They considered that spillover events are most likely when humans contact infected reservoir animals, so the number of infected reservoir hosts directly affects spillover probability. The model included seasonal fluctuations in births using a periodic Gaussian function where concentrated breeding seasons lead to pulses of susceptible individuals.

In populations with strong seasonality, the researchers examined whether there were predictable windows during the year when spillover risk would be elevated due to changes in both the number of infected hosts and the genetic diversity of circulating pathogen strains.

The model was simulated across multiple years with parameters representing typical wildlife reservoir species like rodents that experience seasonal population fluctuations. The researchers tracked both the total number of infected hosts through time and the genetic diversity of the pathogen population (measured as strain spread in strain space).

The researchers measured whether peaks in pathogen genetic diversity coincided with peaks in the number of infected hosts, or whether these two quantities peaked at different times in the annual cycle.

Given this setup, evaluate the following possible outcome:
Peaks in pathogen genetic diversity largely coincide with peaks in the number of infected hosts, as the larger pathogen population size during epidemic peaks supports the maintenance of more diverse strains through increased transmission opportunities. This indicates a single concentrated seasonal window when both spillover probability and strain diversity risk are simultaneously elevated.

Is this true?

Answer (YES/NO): NO